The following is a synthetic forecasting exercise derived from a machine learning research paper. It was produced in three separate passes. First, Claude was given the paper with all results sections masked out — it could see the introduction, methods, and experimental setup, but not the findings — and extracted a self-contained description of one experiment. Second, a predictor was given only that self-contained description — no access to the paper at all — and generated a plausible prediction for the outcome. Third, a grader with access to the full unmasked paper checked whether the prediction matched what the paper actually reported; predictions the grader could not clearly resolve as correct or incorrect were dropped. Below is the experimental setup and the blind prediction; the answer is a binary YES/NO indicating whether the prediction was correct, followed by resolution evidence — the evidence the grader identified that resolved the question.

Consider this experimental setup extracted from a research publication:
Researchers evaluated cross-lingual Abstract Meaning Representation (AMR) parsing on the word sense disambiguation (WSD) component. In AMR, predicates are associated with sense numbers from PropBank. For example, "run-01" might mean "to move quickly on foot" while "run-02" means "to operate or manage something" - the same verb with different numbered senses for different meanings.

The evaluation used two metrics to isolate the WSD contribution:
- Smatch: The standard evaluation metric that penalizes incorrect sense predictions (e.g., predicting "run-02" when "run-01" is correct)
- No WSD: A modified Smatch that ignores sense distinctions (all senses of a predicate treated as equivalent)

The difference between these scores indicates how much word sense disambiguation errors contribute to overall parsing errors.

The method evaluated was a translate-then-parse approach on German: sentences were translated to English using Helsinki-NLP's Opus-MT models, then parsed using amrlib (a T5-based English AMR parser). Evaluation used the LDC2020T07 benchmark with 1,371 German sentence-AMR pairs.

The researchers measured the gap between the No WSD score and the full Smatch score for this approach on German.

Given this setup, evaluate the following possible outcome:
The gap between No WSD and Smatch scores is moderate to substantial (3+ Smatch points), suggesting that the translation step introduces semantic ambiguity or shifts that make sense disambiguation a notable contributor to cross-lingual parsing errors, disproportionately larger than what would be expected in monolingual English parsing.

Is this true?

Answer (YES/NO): NO